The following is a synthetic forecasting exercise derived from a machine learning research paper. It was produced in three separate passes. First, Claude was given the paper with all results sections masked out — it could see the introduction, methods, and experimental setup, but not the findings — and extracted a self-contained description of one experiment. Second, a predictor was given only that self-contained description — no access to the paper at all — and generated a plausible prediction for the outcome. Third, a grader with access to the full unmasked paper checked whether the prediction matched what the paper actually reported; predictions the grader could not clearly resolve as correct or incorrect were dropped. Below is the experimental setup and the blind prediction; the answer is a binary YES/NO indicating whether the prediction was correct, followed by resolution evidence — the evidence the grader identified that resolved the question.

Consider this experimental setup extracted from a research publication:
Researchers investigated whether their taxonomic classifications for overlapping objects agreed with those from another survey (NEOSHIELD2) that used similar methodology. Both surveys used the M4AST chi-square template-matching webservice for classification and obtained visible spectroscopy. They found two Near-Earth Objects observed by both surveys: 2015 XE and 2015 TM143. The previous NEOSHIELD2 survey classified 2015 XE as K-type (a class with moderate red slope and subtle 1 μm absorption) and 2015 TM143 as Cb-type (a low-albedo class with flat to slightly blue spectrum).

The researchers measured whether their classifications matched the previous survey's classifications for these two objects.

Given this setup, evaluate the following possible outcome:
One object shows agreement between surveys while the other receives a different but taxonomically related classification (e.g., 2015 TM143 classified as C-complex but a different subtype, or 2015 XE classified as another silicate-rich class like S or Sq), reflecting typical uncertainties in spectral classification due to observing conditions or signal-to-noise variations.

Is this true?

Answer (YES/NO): YES